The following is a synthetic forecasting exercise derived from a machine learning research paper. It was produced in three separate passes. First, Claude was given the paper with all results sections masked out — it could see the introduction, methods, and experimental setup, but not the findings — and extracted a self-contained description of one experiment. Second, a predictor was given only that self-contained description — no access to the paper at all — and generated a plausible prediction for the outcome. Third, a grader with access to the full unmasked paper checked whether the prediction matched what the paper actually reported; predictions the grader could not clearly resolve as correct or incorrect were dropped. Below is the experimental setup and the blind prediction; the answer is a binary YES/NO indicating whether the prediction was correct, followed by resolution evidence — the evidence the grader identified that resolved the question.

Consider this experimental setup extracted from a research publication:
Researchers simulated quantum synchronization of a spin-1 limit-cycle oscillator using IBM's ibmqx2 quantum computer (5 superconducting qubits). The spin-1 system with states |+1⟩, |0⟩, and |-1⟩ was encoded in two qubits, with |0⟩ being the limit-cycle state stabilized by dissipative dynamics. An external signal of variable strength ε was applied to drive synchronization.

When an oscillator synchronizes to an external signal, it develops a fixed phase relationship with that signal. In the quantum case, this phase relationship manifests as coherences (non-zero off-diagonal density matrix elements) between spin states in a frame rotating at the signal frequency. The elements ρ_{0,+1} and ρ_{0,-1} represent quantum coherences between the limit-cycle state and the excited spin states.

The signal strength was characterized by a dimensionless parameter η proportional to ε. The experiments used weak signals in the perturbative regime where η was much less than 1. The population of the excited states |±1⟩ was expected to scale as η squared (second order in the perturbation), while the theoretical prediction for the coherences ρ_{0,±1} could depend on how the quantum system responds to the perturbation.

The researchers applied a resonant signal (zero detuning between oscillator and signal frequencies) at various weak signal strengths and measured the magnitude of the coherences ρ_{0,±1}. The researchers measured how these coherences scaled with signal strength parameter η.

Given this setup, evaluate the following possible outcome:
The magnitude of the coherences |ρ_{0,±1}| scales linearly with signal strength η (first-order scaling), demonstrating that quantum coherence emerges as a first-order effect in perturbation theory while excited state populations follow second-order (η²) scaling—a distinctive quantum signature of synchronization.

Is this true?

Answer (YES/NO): YES